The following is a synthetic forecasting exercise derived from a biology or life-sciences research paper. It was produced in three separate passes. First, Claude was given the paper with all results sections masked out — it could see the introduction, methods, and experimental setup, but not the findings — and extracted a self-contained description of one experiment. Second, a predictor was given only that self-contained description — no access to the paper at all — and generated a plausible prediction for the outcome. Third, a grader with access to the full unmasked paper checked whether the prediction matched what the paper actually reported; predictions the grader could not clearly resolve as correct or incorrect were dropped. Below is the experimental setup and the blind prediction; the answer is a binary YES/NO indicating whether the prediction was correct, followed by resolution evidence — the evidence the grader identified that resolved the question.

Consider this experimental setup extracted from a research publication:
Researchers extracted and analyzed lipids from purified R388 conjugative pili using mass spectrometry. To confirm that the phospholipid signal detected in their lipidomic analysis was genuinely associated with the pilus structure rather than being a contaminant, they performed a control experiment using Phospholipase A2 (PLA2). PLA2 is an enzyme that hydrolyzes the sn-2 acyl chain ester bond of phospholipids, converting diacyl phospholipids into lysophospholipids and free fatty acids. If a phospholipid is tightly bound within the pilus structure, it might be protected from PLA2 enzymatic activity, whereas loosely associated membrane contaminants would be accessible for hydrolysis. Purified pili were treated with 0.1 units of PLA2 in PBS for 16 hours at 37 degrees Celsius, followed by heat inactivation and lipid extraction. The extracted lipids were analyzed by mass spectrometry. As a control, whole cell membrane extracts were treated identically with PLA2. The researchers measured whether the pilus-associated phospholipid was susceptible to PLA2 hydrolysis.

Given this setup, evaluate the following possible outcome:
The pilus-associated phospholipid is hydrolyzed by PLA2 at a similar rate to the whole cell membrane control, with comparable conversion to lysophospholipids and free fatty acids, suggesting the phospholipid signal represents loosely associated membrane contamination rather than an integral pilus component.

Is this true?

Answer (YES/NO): NO